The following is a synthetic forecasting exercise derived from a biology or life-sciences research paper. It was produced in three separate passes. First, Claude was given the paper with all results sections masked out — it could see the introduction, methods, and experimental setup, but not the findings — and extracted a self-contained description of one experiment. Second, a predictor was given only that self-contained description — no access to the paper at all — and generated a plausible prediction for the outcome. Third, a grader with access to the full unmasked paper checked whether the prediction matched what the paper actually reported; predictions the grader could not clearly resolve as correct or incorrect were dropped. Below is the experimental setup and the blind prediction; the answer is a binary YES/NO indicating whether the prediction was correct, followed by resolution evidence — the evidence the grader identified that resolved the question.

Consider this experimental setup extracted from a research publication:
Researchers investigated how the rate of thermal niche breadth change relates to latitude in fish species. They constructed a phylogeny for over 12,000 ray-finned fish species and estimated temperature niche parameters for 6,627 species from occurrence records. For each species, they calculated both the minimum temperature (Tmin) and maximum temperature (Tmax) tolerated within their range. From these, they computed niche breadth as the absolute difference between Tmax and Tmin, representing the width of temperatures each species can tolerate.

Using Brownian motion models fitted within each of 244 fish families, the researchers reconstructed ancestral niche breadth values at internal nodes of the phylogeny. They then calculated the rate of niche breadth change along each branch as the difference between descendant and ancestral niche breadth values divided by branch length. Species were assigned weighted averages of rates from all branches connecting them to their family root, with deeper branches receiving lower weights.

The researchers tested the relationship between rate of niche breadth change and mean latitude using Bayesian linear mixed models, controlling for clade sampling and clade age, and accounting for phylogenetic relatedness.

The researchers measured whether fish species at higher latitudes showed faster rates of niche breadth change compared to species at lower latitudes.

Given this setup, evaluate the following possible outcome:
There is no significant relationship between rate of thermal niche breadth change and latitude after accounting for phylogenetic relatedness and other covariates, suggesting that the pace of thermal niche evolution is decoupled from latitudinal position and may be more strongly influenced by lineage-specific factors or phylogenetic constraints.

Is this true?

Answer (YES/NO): NO